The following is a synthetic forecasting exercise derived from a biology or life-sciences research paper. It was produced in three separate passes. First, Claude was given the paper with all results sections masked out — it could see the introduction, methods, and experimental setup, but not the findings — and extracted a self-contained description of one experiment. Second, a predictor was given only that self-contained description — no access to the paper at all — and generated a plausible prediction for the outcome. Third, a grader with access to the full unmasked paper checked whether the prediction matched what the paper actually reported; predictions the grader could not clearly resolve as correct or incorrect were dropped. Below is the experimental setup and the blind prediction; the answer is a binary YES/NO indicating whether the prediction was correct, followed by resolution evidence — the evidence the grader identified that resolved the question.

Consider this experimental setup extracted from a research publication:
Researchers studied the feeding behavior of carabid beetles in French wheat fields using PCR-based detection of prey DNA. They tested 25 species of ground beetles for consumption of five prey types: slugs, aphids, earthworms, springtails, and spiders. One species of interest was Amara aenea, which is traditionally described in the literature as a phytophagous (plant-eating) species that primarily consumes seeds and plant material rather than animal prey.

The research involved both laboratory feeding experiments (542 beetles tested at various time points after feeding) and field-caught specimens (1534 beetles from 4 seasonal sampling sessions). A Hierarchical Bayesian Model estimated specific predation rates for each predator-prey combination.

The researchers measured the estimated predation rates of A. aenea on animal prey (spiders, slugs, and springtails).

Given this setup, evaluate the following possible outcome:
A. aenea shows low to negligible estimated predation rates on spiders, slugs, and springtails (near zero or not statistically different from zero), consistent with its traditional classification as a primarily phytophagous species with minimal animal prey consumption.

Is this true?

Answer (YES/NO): NO